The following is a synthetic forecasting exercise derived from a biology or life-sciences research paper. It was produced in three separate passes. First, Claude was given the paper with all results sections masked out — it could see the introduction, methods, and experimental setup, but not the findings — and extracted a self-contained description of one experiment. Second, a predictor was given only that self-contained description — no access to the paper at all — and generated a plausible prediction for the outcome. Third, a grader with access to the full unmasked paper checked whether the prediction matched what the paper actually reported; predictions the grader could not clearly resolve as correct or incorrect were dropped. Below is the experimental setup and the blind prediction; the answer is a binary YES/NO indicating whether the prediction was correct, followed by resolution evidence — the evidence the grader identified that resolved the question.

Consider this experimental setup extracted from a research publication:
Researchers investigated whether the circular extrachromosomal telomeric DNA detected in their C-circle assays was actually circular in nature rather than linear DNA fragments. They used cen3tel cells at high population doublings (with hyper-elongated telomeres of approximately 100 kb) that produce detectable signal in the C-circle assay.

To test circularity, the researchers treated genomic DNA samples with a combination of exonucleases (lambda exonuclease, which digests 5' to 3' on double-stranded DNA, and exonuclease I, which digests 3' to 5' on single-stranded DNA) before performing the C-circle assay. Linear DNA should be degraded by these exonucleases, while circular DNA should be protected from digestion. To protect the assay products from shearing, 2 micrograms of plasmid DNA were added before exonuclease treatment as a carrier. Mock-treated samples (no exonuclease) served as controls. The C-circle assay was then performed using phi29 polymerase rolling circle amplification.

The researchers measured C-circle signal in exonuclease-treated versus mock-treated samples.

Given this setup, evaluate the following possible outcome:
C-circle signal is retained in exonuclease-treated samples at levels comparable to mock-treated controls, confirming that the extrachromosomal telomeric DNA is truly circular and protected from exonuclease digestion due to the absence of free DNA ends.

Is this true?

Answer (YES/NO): YES